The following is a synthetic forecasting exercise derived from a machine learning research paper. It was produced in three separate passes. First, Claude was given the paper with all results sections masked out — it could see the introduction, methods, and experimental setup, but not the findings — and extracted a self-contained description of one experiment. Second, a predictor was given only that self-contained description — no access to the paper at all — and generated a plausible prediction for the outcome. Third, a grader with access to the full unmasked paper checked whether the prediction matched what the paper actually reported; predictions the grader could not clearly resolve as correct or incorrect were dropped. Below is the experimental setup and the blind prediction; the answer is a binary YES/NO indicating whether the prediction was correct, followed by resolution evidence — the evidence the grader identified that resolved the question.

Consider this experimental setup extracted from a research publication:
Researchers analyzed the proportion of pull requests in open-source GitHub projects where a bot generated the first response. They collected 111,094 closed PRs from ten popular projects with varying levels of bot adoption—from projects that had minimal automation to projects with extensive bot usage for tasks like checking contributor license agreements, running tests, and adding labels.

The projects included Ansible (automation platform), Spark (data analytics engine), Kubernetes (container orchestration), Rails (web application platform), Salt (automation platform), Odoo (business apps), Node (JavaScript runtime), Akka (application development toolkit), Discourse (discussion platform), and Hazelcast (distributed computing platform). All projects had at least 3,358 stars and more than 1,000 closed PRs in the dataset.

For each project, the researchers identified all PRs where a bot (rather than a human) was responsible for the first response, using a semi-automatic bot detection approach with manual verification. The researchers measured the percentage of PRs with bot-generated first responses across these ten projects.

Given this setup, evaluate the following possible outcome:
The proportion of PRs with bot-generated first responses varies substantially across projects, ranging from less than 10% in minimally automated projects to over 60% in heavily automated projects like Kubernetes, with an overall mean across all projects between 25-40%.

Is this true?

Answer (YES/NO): NO